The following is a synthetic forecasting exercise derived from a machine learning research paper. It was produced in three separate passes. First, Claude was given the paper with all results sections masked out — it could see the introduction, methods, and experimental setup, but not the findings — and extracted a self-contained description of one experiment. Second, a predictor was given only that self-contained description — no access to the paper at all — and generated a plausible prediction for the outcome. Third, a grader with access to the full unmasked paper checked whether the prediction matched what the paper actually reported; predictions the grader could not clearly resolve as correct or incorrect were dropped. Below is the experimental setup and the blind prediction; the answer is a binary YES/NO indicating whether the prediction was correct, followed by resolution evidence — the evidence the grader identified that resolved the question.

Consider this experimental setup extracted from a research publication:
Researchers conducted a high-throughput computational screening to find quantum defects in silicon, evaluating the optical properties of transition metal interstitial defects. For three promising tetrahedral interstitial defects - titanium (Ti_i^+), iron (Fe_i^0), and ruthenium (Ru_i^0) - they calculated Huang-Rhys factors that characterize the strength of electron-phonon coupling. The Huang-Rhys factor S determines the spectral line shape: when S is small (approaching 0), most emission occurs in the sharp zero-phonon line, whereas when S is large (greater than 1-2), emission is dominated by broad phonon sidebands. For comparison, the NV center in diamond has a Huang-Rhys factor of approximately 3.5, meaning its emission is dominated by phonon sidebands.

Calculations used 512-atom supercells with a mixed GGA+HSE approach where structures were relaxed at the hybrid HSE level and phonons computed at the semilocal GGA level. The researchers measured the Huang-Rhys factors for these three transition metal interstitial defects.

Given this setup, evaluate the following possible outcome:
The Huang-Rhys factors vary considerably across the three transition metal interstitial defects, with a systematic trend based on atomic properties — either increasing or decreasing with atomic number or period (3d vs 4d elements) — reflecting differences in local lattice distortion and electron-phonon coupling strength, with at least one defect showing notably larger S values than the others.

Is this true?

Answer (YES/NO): NO